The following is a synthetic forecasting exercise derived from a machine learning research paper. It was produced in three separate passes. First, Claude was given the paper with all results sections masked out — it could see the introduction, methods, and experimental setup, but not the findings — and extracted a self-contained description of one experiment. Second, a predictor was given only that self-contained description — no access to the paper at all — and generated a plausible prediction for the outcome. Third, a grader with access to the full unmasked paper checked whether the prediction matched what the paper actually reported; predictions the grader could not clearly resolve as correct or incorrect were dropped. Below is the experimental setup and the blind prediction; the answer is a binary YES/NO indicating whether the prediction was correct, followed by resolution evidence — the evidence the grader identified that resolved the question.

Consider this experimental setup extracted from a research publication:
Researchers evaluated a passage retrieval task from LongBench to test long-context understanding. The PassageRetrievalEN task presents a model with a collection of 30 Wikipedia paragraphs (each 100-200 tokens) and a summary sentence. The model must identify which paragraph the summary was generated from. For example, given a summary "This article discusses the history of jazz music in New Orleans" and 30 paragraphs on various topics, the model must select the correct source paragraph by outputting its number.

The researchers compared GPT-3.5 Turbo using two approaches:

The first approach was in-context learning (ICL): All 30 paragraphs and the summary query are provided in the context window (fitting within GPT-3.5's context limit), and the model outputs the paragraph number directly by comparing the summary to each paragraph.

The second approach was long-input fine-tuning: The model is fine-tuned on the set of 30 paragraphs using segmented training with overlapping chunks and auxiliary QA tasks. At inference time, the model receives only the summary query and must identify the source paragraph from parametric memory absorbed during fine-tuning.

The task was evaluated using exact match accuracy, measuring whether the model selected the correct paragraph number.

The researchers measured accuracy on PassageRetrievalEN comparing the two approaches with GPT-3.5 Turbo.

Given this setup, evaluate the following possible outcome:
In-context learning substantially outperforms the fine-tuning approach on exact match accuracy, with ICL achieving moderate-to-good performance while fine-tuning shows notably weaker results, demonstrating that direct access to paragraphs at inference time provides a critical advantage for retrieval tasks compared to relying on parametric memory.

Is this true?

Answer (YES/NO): NO